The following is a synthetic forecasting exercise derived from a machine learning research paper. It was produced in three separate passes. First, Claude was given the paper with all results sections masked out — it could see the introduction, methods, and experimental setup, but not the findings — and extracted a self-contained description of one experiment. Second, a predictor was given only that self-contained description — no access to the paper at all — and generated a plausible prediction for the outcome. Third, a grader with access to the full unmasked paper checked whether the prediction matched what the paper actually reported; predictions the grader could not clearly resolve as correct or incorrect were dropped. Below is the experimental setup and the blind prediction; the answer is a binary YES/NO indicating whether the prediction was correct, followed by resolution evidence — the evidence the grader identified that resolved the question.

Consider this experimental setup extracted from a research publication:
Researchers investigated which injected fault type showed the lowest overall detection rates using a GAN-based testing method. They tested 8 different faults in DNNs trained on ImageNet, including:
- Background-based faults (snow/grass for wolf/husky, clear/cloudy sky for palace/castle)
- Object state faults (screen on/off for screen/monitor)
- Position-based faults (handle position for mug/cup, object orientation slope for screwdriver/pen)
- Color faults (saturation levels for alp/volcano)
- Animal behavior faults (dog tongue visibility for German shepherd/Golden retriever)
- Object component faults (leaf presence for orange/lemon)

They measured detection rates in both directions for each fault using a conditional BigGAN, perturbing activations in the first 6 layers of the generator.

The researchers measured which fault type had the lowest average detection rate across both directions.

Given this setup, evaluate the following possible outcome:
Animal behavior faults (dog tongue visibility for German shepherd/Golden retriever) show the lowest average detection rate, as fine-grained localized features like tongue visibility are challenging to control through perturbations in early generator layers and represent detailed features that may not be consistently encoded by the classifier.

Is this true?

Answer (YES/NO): NO